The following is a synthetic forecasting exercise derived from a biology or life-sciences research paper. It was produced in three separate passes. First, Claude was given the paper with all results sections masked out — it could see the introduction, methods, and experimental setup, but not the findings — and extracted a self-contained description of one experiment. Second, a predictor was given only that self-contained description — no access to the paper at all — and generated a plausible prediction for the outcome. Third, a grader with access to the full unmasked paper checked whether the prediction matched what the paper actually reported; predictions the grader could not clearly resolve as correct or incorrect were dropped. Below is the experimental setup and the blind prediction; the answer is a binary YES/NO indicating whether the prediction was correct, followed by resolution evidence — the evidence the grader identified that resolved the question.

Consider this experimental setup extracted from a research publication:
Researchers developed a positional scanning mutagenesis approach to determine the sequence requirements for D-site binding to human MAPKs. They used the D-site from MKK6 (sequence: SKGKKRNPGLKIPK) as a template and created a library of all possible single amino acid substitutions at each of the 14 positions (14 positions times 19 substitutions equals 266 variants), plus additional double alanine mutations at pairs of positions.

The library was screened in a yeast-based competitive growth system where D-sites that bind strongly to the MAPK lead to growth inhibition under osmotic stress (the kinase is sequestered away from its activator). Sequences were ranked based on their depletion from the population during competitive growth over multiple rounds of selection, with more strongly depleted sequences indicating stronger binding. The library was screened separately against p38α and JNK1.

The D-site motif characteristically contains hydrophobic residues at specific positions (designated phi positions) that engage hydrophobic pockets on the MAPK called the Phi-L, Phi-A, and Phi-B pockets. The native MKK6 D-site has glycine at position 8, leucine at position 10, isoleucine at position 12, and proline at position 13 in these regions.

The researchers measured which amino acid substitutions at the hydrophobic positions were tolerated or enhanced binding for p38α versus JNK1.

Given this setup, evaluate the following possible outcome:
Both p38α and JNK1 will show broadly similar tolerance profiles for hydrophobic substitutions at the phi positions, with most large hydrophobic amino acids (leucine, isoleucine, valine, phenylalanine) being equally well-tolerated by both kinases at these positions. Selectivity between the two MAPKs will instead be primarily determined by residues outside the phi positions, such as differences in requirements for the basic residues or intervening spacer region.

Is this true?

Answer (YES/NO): NO